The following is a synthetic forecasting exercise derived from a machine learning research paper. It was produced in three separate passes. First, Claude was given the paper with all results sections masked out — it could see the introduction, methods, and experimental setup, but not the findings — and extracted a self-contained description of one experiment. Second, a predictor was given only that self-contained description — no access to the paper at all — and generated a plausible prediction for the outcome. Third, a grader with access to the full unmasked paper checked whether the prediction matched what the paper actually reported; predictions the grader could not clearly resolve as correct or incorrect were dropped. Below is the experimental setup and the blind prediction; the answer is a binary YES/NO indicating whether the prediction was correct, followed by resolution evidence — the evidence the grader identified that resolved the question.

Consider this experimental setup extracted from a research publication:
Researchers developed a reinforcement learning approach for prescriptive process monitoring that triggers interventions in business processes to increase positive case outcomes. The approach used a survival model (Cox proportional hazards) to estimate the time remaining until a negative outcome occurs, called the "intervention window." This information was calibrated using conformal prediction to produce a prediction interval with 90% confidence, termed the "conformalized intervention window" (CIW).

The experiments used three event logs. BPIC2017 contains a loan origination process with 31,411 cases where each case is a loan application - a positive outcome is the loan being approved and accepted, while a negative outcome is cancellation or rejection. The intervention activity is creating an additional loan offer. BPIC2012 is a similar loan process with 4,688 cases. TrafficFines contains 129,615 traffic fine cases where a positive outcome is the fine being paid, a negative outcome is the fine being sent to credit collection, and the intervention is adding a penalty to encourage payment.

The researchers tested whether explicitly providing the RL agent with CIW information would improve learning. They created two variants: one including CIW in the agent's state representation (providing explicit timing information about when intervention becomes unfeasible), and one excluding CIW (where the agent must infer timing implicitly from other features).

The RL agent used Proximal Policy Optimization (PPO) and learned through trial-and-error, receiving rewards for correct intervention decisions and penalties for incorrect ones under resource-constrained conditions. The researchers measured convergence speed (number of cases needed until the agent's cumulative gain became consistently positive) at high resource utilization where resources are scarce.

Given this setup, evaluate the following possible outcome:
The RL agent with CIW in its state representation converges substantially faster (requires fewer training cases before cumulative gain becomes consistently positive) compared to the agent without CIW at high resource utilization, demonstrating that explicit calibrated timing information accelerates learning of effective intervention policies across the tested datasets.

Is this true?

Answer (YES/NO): NO